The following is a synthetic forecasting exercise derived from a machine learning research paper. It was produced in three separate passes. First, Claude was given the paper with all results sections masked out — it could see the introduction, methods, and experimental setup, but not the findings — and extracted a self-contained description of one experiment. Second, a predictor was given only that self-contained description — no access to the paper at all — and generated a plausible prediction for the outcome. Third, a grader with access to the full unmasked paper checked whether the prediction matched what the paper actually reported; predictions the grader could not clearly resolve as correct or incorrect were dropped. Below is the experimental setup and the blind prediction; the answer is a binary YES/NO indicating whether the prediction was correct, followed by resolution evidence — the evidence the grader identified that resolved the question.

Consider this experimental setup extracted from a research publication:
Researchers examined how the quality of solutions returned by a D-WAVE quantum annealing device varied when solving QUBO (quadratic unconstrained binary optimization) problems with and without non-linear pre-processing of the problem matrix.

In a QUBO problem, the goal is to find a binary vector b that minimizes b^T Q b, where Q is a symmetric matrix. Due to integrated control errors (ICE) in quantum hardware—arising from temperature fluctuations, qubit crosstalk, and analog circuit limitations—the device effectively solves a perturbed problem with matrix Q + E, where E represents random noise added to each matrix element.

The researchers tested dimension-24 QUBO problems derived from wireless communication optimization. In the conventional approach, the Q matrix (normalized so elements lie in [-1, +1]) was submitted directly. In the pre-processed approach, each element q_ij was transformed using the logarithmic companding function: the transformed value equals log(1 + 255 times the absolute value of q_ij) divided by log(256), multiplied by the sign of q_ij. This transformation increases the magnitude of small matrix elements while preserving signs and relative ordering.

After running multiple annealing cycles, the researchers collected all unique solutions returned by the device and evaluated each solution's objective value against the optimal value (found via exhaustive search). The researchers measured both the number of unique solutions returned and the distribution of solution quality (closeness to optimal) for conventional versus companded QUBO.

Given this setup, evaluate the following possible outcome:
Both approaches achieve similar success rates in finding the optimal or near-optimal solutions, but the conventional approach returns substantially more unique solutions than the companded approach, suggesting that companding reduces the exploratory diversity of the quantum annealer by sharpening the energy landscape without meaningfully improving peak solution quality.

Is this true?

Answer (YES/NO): NO